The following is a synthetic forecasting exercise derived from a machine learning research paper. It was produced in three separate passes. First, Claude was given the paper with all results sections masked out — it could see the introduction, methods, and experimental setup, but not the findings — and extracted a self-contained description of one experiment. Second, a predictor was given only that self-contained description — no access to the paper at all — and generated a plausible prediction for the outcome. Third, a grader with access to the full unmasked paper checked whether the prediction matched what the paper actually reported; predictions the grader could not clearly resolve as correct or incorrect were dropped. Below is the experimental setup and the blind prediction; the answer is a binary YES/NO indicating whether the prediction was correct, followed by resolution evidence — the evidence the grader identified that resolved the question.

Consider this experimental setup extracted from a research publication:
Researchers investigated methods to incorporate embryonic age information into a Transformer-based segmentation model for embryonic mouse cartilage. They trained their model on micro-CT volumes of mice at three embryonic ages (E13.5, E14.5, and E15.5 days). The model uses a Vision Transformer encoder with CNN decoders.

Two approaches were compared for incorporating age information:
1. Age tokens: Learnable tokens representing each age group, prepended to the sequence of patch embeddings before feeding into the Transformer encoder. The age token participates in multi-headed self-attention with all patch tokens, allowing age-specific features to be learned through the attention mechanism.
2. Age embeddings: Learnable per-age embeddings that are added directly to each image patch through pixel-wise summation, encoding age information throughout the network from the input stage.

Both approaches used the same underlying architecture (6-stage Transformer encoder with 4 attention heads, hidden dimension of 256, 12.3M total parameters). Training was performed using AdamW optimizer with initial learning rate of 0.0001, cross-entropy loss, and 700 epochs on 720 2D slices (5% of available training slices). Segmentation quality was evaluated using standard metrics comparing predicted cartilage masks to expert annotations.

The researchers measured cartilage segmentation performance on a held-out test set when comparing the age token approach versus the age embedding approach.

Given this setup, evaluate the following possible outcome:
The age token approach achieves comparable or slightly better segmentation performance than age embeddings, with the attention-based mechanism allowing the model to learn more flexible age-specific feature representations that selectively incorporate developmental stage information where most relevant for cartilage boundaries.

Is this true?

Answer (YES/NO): YES